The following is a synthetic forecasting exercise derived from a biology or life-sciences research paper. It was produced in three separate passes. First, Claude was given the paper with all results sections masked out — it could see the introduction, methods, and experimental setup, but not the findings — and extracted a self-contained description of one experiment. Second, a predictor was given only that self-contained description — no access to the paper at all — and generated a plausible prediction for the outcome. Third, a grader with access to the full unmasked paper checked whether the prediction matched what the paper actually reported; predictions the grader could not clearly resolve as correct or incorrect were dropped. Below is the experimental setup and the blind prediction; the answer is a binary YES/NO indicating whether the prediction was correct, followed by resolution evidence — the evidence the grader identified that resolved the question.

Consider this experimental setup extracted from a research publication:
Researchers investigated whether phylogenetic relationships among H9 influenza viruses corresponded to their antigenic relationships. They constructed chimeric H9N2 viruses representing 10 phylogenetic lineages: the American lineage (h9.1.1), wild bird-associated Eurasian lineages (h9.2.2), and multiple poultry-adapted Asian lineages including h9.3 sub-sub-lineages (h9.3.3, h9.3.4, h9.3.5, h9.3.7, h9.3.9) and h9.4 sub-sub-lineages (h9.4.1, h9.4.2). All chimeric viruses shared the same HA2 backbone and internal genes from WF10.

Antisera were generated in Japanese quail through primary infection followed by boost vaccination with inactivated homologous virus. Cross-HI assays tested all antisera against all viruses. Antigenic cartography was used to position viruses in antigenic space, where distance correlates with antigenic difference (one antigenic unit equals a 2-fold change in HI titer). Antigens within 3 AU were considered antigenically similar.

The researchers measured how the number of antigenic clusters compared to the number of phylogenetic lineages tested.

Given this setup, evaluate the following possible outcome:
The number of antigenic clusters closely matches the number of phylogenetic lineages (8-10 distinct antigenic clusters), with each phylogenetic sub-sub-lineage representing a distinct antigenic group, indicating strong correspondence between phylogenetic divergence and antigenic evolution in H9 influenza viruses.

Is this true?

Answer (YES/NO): NO